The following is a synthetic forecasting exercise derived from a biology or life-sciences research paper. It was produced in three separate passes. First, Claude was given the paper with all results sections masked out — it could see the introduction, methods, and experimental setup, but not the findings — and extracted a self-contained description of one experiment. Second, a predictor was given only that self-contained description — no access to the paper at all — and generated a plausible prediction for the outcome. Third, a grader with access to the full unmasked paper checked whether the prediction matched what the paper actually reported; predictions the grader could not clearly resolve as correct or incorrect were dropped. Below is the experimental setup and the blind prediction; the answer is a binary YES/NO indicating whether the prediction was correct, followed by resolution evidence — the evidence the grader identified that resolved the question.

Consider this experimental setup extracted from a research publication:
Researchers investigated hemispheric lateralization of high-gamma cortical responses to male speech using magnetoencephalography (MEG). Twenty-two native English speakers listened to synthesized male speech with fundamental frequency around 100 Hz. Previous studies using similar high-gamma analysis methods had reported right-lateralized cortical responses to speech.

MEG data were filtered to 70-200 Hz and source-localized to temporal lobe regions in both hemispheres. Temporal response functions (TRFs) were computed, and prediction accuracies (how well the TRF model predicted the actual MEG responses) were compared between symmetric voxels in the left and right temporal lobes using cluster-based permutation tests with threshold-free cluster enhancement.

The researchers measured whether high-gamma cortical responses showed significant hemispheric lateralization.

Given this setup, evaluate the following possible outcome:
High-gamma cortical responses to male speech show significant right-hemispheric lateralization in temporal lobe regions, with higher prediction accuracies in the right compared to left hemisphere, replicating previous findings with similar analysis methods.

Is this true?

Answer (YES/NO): NO